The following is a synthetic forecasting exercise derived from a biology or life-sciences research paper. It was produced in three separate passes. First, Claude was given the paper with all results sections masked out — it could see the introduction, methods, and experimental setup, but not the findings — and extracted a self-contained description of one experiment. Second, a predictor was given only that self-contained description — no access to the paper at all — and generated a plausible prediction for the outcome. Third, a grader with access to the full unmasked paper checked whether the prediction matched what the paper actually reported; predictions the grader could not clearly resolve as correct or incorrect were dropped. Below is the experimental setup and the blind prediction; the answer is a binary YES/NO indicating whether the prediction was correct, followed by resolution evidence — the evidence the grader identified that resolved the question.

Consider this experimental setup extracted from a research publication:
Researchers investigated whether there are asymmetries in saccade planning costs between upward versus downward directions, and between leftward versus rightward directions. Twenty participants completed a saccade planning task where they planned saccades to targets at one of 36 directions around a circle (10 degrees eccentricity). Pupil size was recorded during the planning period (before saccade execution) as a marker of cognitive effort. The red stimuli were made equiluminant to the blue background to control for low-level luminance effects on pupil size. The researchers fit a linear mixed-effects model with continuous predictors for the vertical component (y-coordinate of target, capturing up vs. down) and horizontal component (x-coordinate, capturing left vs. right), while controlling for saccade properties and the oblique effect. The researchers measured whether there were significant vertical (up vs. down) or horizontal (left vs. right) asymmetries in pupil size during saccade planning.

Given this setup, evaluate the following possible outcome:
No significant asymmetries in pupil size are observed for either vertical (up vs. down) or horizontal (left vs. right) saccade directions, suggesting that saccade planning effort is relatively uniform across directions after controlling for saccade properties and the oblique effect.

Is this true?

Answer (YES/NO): NO